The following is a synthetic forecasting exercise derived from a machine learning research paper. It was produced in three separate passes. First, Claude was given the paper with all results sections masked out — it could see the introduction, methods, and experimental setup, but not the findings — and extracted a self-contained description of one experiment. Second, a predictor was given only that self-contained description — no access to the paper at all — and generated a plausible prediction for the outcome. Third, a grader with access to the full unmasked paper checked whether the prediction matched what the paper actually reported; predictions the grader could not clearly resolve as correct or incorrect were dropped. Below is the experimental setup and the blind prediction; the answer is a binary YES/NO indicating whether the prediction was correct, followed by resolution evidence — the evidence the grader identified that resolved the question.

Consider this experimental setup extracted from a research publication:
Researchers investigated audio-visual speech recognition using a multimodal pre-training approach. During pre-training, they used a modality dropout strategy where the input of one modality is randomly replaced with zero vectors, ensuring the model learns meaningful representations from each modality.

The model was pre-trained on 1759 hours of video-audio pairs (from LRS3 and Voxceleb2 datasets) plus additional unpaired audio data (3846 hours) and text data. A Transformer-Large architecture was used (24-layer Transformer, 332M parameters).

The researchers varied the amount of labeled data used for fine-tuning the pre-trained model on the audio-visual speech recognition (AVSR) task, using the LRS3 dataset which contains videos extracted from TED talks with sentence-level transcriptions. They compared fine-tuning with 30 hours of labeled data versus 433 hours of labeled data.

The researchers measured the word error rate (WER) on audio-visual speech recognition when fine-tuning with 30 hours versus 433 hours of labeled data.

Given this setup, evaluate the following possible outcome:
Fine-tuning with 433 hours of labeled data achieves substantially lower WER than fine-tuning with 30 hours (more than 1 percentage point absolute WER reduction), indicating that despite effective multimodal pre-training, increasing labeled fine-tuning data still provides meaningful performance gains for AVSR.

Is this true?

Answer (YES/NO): YES